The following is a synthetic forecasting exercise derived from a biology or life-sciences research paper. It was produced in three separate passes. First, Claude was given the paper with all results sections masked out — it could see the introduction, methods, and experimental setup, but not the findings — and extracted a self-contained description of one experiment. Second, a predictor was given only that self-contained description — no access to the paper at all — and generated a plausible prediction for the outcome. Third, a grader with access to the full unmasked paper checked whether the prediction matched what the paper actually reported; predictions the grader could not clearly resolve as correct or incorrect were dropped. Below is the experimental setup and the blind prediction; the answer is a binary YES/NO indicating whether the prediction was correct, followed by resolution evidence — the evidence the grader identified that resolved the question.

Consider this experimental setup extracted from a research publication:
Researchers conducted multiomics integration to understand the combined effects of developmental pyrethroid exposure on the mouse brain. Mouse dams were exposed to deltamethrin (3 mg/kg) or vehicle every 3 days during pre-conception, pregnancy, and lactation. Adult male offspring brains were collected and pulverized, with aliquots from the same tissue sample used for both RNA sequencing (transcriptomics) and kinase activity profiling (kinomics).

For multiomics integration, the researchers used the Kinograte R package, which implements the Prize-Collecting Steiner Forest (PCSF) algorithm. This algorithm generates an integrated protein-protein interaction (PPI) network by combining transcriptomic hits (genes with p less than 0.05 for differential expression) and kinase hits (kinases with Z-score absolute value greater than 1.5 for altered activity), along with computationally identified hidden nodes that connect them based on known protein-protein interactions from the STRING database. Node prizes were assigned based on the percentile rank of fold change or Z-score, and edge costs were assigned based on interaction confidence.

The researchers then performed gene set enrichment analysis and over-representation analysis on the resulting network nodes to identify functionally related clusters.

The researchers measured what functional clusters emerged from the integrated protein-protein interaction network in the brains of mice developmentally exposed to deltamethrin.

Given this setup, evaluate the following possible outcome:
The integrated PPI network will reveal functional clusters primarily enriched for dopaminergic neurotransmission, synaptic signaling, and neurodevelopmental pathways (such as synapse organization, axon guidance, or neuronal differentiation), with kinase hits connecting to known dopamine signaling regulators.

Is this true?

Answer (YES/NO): NO